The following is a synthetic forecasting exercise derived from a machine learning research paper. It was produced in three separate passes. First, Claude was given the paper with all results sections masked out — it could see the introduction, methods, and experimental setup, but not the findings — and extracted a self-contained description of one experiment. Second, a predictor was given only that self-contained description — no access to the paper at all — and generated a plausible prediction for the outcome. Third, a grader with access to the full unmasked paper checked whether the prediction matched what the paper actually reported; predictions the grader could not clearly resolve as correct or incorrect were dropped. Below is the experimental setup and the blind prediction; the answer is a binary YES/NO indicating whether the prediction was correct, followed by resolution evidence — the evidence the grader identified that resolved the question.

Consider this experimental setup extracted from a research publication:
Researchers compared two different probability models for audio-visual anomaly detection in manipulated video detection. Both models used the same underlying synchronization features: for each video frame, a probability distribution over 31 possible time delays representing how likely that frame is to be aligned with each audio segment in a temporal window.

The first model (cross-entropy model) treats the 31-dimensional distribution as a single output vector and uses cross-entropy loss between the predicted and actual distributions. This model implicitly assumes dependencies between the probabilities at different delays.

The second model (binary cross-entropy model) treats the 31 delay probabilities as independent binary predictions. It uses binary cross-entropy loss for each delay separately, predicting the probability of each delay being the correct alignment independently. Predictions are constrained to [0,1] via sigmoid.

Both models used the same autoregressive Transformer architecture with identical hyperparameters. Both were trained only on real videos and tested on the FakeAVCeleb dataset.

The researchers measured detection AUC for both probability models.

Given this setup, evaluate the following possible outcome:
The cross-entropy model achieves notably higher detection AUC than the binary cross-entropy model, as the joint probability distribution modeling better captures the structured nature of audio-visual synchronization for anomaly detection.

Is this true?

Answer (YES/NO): YES